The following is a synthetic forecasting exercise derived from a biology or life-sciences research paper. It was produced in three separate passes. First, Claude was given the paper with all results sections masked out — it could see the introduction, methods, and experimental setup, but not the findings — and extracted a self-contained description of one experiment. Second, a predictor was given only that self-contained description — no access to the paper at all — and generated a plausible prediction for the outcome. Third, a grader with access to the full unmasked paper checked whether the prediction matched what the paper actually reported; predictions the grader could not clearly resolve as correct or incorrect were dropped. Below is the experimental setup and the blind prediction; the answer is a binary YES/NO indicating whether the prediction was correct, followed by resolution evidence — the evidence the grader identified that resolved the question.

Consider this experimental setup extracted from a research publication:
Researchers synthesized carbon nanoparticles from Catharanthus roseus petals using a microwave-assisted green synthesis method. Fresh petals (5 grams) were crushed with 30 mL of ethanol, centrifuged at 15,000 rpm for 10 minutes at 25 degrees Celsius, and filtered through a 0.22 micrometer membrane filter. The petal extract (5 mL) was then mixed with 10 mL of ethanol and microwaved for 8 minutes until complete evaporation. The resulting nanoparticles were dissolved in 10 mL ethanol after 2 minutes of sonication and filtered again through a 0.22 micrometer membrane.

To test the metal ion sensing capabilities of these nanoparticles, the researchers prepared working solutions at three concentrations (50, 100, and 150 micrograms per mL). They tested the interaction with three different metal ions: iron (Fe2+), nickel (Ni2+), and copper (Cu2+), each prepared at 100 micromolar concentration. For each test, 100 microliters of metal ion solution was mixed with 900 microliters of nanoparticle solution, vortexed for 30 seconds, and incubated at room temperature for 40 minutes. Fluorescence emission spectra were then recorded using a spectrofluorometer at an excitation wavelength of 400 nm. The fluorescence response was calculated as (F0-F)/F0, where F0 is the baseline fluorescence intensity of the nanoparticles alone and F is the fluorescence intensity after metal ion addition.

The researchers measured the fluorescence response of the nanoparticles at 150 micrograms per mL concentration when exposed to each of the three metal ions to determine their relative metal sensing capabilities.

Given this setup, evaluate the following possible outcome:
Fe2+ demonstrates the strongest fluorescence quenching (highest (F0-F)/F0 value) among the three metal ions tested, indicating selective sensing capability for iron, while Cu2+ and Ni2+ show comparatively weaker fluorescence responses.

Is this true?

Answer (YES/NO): YES